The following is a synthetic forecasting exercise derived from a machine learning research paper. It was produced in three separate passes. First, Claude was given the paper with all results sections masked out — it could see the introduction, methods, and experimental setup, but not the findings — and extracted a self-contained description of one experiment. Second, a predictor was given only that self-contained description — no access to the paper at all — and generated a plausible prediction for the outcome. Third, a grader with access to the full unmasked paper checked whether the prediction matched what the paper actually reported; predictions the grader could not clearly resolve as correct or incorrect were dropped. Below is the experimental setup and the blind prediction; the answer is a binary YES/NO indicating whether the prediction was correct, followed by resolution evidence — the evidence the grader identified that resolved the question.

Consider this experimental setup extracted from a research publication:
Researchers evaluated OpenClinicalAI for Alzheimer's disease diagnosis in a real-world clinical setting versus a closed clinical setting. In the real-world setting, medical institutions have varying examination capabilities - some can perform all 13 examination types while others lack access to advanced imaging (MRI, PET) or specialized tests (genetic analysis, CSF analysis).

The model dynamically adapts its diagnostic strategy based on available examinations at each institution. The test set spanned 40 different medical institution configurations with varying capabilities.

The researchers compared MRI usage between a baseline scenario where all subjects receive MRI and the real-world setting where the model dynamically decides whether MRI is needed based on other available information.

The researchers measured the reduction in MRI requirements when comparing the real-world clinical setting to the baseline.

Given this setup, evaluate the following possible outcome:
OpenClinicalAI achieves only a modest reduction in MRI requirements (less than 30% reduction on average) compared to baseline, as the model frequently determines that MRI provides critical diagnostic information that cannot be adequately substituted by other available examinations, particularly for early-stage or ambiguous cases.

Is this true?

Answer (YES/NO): NO